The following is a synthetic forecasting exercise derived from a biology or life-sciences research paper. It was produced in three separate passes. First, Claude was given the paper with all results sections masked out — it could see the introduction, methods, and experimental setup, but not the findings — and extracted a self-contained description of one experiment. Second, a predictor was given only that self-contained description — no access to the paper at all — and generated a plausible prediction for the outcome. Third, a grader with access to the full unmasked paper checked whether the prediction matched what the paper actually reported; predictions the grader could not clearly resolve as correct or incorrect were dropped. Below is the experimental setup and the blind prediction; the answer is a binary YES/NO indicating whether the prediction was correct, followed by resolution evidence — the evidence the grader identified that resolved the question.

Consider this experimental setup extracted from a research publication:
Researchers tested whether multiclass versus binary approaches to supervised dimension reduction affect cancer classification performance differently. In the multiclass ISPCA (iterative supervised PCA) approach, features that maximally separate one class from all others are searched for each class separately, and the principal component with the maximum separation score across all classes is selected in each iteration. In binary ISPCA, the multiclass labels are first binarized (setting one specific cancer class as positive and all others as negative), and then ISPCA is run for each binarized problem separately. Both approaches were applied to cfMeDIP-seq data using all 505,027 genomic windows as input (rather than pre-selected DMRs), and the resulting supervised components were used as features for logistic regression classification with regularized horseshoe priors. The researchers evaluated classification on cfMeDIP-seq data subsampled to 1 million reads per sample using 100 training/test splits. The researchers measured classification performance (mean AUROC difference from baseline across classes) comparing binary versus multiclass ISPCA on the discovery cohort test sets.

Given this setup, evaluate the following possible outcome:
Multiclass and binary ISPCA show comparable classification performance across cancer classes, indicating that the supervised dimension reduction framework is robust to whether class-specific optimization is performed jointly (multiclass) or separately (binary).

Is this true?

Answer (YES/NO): NO